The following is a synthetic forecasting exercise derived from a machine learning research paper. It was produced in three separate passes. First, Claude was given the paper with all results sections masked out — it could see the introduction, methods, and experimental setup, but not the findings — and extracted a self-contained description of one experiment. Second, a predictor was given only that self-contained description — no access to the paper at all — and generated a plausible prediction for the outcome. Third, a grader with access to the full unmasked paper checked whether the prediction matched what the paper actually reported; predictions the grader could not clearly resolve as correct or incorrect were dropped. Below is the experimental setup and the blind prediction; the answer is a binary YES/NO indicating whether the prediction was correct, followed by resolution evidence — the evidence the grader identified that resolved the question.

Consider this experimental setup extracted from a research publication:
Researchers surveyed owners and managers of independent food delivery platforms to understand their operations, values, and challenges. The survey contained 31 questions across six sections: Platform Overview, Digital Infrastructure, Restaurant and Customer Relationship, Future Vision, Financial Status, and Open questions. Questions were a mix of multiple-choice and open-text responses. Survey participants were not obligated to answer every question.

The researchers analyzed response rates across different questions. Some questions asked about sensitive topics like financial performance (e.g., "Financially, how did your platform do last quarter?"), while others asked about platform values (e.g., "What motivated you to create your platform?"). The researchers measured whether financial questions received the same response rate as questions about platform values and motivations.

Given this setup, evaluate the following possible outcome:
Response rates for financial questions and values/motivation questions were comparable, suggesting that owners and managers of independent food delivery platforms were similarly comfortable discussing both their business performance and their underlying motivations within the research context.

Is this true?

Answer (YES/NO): NO